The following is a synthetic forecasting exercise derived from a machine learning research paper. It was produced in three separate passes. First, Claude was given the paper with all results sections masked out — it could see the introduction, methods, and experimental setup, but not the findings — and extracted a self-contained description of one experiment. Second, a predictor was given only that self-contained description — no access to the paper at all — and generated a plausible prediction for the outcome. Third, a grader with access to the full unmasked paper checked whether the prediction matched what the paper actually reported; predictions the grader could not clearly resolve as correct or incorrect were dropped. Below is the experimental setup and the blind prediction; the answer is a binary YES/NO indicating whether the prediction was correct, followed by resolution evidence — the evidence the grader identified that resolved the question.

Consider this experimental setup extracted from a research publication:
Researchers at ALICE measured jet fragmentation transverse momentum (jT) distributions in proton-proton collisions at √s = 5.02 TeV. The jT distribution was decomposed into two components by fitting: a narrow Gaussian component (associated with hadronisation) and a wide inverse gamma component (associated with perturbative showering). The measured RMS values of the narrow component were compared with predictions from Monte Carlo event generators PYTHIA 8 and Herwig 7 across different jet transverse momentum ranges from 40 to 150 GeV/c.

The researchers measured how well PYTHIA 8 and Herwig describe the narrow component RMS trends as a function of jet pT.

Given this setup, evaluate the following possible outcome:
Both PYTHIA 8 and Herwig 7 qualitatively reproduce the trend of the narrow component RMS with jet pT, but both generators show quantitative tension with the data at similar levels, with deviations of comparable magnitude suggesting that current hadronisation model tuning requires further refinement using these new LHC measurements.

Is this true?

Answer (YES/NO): NO